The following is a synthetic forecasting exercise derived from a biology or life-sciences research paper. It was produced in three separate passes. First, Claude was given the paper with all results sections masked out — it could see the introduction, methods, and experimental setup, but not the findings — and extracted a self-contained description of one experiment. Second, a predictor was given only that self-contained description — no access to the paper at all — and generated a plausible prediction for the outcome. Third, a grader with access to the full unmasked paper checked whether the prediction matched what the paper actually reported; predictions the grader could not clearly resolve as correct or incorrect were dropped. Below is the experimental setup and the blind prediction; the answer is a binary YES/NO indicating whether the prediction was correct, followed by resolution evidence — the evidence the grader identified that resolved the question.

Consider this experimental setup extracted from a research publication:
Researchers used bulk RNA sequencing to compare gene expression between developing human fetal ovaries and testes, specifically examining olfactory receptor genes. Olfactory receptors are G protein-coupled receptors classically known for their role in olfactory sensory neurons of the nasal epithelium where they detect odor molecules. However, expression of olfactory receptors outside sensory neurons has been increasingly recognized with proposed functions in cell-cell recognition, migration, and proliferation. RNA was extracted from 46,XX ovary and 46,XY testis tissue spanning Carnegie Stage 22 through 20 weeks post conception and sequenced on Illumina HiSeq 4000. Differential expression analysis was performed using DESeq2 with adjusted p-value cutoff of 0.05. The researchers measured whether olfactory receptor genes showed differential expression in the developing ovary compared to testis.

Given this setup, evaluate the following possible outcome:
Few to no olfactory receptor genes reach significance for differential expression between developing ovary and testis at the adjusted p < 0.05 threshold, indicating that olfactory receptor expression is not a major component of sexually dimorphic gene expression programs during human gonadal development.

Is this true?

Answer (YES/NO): NO